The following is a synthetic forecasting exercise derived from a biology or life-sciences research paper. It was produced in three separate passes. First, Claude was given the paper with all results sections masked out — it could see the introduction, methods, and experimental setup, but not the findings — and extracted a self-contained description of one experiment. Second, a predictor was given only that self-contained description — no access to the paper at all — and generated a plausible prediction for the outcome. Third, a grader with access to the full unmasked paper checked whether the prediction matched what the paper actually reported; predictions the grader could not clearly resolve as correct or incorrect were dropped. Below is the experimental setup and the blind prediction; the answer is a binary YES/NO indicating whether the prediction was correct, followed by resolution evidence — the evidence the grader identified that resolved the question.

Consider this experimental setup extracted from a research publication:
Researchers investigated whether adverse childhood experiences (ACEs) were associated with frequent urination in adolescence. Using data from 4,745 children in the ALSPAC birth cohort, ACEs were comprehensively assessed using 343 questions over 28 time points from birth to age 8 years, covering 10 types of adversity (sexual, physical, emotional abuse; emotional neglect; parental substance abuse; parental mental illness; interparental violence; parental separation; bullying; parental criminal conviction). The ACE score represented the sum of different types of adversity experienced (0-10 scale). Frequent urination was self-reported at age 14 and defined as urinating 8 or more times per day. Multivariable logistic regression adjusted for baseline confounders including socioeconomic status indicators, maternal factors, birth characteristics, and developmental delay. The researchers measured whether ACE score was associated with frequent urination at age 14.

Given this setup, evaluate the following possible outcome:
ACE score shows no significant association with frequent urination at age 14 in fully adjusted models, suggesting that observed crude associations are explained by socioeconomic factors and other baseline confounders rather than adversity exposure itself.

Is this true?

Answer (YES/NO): NO